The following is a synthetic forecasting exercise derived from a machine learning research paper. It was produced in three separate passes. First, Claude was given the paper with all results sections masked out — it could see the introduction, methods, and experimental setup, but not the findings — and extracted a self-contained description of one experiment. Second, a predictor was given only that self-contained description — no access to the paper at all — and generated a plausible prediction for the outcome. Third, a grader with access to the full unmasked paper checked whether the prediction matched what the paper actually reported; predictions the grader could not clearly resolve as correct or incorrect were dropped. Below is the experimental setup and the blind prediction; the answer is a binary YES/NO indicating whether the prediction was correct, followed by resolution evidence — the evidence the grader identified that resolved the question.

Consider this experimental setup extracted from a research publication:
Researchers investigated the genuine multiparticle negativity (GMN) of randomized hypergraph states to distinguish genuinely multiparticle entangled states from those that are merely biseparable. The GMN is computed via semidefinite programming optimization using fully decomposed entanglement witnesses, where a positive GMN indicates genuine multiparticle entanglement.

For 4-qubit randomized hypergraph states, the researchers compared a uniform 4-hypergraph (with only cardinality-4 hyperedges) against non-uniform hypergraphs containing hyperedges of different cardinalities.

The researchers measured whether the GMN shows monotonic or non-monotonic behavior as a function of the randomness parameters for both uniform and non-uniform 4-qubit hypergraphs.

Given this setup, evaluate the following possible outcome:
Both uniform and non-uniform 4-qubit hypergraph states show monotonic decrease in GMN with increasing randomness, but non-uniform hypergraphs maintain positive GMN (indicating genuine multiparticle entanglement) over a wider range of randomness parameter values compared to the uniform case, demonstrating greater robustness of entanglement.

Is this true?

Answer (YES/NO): NO